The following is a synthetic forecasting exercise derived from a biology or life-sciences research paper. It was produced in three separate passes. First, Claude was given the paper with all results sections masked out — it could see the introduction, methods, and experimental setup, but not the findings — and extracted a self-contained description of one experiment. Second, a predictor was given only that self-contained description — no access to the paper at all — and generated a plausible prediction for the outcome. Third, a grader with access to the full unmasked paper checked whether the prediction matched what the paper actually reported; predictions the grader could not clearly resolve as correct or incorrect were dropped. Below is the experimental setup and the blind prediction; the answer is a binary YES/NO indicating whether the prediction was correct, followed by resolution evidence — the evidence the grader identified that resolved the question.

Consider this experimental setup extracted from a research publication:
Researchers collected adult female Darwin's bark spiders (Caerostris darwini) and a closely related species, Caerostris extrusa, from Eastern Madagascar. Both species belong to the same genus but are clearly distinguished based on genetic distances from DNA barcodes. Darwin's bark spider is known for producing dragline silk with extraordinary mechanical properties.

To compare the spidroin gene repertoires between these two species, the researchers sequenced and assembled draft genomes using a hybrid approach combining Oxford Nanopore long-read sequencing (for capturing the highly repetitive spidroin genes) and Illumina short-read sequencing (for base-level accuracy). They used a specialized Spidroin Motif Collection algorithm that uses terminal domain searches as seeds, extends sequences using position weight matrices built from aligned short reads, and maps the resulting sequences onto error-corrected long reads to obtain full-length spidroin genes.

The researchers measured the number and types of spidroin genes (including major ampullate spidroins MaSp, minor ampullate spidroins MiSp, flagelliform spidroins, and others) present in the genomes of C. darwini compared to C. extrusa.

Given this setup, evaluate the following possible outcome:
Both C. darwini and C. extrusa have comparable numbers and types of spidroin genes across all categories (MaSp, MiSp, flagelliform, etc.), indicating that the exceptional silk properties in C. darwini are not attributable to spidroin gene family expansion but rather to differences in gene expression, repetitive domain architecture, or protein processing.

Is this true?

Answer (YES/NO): YES